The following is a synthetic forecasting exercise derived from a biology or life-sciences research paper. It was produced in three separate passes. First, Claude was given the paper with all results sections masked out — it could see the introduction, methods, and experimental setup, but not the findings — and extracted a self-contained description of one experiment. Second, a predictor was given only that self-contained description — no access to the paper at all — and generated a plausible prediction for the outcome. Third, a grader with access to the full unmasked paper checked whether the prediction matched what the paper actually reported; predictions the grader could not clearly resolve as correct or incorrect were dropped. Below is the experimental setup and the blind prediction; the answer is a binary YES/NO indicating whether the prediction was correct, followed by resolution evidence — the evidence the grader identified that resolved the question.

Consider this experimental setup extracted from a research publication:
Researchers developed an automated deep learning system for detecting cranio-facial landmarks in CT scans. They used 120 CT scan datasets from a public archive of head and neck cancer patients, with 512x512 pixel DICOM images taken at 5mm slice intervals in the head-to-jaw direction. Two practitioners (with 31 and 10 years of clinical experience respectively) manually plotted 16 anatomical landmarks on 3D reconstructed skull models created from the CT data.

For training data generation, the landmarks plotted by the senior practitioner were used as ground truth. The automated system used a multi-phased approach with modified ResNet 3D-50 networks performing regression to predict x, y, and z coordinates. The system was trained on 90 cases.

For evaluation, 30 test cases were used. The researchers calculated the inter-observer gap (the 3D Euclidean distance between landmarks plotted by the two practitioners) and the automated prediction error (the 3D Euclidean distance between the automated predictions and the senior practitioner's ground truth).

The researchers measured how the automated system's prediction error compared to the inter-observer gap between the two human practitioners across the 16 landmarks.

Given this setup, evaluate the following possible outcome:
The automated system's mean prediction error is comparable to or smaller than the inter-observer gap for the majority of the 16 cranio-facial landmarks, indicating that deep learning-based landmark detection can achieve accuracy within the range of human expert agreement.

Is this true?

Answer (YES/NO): YES